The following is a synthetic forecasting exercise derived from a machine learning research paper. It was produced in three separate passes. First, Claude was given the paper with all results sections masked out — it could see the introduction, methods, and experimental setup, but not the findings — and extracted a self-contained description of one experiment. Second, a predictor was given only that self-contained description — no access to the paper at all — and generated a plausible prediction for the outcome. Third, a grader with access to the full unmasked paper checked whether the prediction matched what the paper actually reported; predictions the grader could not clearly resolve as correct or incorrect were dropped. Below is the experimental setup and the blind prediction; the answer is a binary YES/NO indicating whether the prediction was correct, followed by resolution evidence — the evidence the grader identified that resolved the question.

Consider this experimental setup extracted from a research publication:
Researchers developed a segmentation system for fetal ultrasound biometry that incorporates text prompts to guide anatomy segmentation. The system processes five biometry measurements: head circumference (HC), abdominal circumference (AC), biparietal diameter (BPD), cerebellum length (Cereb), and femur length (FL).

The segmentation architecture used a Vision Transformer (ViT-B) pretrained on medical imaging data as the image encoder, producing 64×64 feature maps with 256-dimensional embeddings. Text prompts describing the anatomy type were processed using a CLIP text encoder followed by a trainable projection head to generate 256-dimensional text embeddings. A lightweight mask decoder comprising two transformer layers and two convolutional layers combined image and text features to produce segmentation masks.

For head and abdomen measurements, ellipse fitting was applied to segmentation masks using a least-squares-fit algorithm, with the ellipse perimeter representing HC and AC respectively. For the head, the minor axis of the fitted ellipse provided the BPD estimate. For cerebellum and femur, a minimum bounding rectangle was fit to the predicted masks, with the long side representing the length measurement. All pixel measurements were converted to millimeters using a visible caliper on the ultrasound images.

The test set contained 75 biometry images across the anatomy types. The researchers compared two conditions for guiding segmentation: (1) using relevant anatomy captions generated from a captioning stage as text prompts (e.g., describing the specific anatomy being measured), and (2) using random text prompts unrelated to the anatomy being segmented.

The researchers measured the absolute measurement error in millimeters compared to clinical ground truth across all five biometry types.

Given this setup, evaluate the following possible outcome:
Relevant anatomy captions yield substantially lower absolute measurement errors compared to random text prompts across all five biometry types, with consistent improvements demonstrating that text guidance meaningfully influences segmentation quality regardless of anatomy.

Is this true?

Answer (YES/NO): YES